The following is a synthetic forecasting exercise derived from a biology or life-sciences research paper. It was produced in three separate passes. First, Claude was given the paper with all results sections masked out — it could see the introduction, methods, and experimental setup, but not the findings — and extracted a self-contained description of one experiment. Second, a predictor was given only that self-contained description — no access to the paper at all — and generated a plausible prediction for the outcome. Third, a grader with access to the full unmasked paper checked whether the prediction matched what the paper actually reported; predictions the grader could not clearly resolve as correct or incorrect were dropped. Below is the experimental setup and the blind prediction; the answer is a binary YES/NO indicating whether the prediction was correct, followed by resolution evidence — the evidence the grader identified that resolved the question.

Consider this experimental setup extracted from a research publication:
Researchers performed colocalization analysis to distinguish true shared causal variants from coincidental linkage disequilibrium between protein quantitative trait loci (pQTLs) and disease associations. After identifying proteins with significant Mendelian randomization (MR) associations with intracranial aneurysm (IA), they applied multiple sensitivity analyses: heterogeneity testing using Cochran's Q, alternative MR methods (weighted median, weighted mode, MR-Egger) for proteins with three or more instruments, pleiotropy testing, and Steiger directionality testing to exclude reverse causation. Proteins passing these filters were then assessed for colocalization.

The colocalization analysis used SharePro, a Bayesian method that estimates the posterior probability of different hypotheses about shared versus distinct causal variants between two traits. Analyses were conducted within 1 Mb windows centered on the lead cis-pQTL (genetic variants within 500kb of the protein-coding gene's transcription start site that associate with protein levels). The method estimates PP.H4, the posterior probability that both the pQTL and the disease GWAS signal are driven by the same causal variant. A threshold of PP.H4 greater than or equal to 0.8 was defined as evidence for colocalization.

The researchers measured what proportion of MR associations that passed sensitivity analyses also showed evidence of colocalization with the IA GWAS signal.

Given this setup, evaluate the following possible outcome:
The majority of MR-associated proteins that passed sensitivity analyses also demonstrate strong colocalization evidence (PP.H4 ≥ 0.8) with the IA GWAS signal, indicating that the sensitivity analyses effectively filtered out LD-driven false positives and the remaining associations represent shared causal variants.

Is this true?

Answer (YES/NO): NO